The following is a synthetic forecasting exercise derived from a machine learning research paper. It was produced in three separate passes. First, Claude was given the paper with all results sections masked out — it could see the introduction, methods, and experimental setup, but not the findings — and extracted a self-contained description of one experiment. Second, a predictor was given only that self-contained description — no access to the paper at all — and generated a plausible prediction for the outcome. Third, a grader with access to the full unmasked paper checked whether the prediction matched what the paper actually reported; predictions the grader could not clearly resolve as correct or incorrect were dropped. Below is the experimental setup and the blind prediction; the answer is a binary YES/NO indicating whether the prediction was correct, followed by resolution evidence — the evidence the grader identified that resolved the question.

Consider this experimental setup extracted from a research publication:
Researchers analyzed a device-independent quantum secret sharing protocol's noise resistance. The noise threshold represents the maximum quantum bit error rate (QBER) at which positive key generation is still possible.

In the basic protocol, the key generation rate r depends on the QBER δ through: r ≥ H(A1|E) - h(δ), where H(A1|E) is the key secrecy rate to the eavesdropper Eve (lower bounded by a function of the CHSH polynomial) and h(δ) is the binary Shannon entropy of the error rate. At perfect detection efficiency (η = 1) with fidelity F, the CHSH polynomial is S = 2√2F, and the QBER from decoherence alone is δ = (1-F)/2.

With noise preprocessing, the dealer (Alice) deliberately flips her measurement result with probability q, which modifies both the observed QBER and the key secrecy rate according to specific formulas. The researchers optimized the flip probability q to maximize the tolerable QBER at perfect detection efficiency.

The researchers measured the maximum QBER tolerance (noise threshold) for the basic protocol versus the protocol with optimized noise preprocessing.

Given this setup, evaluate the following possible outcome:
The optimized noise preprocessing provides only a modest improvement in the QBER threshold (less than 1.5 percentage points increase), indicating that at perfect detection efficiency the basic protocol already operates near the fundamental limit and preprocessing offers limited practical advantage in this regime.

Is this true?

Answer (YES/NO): YES